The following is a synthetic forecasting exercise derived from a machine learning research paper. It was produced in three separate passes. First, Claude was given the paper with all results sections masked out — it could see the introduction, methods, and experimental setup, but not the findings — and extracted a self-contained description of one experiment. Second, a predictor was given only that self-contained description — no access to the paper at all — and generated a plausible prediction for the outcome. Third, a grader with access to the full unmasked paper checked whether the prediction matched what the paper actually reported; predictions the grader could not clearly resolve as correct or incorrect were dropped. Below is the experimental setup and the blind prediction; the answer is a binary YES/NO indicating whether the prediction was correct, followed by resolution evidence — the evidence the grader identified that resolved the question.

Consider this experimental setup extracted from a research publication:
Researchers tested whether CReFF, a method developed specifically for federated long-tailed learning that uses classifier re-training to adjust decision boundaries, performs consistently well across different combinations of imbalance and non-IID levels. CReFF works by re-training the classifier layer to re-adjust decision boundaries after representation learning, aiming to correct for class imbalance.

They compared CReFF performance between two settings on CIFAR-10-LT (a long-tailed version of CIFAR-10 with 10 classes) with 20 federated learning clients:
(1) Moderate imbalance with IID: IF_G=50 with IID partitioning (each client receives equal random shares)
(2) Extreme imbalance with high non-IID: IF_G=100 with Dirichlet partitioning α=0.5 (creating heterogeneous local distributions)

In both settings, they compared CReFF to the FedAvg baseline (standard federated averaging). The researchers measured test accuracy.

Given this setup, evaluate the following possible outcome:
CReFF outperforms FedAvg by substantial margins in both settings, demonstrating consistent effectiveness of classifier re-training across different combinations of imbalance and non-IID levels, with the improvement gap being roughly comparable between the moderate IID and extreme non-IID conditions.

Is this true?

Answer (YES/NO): NO